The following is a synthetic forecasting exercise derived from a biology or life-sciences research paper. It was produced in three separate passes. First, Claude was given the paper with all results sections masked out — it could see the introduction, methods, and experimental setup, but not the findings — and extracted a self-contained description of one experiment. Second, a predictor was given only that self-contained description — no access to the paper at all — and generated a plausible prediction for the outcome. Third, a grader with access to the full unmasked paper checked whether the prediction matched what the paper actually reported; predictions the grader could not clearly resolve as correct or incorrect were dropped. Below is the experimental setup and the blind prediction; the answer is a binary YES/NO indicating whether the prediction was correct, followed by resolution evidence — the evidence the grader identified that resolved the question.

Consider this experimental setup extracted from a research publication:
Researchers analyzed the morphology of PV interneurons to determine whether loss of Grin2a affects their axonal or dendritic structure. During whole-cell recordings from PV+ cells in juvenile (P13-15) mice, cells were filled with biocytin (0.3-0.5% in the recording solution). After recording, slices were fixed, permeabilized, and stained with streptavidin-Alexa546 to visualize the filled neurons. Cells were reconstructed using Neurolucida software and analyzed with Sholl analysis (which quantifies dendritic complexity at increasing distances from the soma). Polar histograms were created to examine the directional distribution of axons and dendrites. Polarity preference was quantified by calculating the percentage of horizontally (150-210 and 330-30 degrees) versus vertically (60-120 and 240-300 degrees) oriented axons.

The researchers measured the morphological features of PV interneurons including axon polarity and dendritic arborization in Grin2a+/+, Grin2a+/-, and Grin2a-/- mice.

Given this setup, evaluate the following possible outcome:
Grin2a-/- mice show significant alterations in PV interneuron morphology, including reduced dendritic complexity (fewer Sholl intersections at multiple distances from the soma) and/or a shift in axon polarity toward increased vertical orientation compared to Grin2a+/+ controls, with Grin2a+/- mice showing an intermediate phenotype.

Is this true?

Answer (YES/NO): NO